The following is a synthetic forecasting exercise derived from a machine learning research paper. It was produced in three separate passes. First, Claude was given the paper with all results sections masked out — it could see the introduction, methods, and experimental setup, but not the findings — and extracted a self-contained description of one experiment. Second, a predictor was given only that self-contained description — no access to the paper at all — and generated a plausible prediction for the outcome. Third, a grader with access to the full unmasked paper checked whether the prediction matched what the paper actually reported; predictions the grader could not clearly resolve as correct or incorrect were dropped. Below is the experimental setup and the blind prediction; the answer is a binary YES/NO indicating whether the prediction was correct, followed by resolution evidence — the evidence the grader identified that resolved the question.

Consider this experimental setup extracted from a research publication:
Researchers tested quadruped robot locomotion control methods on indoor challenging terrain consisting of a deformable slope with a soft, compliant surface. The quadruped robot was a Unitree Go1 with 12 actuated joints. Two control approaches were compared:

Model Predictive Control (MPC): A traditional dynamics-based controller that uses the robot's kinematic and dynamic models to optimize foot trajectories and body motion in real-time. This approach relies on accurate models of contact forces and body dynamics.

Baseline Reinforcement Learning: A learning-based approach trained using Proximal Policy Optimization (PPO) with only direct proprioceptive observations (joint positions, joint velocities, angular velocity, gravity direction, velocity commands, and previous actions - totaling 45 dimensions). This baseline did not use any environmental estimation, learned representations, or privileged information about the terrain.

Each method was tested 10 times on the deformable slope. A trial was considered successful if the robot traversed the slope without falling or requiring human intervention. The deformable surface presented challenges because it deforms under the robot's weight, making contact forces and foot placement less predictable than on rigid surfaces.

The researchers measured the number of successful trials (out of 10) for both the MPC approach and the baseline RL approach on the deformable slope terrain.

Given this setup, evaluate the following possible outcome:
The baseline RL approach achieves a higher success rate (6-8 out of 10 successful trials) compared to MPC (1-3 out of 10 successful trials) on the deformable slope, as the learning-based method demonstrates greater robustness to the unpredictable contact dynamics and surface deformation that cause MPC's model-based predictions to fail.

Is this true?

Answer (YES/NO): NO